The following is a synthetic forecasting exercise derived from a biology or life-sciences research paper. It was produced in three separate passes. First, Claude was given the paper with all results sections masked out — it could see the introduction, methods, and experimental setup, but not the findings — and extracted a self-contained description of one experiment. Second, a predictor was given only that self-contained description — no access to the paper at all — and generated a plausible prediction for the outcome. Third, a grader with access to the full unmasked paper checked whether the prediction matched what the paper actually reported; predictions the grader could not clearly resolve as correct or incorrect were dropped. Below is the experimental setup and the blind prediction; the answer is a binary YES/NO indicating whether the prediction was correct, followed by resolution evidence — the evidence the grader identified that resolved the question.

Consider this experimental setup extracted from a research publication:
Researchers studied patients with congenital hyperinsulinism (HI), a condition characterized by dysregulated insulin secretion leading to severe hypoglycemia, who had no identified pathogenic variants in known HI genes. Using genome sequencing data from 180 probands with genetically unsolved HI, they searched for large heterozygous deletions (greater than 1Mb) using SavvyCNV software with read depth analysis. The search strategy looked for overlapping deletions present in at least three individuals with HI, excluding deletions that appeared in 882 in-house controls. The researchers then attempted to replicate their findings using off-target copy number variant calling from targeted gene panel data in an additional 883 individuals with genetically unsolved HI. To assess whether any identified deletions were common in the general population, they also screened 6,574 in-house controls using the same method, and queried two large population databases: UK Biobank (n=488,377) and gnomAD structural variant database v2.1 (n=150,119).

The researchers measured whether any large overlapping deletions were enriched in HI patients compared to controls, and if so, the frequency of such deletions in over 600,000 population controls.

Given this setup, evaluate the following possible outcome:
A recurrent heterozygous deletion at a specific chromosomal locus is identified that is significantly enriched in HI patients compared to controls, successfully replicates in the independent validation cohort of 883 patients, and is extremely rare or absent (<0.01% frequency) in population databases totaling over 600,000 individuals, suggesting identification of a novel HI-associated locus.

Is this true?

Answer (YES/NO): YES